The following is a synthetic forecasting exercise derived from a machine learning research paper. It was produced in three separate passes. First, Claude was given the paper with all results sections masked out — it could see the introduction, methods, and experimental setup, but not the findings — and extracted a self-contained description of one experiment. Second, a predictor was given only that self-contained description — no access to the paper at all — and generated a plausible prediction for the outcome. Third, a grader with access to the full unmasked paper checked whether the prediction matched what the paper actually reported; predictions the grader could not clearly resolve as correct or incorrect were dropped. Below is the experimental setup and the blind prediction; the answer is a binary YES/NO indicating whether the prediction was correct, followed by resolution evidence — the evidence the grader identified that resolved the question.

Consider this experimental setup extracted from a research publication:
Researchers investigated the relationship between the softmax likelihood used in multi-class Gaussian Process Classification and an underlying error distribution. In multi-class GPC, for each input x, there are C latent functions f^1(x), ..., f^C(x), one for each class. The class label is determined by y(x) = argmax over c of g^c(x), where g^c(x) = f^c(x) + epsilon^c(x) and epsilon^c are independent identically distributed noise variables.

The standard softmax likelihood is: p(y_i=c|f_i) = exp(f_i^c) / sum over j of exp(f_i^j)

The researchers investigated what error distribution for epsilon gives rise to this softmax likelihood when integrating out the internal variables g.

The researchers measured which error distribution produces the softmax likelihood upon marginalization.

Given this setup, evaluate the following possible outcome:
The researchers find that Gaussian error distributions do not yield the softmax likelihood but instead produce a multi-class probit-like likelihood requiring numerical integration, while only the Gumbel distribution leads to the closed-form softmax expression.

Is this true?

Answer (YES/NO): YES